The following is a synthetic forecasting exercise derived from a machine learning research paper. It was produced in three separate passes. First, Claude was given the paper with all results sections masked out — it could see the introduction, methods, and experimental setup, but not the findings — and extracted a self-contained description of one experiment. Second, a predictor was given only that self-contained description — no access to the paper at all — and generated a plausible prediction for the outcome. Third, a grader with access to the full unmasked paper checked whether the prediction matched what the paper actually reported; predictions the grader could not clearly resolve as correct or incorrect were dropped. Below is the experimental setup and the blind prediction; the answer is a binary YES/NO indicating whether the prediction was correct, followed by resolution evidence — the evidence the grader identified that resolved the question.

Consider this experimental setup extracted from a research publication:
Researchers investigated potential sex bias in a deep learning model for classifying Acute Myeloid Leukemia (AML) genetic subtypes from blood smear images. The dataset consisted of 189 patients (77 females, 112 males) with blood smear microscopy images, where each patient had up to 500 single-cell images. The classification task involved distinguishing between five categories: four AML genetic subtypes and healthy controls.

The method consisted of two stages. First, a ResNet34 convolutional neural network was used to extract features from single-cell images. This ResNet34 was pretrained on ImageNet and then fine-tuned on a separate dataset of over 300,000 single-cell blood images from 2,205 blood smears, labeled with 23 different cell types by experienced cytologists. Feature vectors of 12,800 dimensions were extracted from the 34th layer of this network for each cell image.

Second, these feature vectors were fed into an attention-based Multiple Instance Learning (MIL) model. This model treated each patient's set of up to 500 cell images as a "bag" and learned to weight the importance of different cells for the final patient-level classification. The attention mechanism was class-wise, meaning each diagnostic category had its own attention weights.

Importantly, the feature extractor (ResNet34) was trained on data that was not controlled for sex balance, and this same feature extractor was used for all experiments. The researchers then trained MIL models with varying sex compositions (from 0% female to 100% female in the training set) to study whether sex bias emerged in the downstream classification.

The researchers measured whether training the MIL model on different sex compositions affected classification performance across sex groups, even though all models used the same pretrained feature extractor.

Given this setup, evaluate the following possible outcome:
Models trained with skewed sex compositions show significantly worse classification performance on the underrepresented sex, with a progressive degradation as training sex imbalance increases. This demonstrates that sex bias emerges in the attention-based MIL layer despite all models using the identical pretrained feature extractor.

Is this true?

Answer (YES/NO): NO